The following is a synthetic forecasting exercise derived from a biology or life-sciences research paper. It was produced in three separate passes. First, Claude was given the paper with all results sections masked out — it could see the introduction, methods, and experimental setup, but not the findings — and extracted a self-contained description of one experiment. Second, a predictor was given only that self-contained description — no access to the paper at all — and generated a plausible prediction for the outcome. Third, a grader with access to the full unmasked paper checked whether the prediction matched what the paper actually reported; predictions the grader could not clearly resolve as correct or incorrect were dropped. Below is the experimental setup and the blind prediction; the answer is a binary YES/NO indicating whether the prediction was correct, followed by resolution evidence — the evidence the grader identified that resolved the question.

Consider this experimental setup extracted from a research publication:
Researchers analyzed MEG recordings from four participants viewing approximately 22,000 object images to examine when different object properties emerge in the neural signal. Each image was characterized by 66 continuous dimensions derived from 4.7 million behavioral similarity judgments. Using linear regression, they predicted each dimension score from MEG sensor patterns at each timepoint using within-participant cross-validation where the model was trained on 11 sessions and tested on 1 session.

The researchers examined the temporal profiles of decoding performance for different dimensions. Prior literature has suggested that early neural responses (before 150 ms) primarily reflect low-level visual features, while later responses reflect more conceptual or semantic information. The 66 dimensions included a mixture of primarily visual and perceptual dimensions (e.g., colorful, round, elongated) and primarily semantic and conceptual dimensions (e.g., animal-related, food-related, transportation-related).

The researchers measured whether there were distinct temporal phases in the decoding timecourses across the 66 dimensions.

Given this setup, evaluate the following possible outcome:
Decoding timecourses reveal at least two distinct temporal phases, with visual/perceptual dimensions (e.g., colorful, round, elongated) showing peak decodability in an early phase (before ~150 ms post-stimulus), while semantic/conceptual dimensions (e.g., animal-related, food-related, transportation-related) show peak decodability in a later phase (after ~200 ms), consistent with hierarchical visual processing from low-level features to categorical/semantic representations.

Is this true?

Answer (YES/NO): YES